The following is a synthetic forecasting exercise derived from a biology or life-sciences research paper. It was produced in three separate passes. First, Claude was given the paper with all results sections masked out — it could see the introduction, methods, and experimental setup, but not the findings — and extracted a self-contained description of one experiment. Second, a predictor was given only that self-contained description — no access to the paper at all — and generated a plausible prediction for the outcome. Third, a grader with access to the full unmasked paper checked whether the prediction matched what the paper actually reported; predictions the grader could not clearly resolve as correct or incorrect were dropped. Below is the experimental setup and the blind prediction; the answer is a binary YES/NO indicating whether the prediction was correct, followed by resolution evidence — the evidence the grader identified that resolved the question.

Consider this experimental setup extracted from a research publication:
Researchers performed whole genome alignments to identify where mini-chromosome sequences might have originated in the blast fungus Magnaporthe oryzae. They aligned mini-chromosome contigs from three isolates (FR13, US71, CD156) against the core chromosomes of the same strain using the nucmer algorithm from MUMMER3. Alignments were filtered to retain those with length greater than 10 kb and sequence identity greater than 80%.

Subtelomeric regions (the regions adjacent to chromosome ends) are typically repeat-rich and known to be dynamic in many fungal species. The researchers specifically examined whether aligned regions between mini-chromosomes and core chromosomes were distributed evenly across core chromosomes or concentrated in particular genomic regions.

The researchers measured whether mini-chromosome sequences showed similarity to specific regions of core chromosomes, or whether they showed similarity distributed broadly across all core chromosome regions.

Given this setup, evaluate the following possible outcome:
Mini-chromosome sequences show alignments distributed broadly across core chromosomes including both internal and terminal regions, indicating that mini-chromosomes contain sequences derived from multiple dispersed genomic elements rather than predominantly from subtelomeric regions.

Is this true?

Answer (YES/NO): NO